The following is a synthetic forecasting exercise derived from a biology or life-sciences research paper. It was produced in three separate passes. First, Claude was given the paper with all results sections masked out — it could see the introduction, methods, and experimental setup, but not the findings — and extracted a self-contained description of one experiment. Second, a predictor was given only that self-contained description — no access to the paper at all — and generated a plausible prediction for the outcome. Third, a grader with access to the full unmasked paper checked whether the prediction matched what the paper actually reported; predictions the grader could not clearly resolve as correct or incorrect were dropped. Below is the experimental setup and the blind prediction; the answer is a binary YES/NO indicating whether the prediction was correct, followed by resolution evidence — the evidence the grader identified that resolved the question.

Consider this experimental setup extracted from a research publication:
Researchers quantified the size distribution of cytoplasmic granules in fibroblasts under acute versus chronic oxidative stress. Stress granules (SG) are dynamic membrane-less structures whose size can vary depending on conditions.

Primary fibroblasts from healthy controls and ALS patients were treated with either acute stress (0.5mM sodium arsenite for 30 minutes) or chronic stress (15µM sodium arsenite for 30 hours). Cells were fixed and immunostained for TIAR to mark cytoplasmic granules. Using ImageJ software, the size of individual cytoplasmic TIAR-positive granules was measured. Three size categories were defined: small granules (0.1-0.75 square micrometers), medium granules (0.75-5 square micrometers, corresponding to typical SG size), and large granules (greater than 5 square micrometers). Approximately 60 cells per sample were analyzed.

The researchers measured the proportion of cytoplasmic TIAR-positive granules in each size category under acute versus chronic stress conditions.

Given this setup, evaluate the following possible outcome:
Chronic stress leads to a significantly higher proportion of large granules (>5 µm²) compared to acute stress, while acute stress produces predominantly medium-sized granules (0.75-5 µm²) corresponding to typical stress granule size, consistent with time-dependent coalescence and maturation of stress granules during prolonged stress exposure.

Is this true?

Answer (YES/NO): NO